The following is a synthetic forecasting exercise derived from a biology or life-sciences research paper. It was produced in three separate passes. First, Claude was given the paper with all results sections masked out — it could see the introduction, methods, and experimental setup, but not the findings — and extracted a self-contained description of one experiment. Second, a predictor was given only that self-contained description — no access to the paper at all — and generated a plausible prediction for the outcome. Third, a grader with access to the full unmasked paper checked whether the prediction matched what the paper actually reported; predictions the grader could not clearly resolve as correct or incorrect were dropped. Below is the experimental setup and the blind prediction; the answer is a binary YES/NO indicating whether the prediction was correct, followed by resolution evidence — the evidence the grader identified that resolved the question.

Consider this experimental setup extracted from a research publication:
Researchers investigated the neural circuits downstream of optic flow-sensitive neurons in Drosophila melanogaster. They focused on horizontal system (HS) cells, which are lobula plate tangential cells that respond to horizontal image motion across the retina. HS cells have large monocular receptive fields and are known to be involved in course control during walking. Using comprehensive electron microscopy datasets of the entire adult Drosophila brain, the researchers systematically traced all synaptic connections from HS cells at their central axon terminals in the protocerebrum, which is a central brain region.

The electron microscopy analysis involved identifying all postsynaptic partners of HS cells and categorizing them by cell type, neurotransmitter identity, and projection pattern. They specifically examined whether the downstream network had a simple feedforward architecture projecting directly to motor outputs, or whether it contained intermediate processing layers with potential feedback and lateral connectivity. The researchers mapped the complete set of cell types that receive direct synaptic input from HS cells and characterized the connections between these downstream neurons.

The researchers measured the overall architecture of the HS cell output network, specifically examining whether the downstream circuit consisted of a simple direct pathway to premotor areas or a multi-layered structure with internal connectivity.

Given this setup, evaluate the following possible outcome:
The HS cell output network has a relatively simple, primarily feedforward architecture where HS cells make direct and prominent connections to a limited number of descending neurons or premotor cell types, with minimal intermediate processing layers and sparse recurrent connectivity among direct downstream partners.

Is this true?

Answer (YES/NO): NO